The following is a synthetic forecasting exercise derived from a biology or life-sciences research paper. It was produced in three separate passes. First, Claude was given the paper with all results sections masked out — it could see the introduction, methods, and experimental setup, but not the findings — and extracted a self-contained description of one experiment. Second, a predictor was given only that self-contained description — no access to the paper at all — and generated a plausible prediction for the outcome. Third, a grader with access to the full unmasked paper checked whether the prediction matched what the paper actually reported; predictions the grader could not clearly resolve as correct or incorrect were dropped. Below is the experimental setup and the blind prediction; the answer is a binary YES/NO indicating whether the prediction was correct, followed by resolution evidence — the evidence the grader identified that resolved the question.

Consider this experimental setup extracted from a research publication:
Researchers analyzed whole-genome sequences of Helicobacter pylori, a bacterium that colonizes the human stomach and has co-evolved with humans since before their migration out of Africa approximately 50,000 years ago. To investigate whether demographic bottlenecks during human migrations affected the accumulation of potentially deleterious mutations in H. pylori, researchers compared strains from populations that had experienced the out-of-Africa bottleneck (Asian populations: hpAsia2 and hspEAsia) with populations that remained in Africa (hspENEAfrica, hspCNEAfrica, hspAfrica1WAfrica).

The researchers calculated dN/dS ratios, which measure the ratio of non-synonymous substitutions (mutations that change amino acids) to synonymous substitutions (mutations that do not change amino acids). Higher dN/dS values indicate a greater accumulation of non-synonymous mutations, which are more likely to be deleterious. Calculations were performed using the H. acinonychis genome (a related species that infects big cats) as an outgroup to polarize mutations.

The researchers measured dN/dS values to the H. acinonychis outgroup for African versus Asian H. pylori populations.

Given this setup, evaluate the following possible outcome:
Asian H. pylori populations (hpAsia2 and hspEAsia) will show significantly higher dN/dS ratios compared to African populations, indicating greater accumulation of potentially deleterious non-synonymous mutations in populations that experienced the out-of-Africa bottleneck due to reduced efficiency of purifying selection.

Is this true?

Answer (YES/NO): YES